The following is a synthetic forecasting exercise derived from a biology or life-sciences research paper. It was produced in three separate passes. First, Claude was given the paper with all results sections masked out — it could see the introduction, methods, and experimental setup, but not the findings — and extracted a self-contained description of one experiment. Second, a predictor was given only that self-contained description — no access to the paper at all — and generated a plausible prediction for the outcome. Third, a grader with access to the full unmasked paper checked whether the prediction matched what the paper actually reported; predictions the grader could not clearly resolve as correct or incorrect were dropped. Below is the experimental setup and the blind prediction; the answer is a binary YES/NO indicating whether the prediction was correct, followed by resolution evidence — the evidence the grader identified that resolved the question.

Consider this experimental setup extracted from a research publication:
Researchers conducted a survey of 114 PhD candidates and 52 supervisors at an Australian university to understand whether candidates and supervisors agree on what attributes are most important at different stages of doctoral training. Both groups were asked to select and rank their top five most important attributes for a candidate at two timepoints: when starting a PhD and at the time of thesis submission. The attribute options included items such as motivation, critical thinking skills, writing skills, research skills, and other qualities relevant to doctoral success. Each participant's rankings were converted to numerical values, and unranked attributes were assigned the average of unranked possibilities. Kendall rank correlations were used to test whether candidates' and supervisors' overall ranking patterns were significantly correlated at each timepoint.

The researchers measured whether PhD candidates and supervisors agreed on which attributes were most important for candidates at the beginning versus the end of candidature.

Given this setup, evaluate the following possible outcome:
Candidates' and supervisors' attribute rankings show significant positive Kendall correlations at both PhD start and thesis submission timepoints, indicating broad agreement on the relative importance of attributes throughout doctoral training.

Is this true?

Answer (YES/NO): NO